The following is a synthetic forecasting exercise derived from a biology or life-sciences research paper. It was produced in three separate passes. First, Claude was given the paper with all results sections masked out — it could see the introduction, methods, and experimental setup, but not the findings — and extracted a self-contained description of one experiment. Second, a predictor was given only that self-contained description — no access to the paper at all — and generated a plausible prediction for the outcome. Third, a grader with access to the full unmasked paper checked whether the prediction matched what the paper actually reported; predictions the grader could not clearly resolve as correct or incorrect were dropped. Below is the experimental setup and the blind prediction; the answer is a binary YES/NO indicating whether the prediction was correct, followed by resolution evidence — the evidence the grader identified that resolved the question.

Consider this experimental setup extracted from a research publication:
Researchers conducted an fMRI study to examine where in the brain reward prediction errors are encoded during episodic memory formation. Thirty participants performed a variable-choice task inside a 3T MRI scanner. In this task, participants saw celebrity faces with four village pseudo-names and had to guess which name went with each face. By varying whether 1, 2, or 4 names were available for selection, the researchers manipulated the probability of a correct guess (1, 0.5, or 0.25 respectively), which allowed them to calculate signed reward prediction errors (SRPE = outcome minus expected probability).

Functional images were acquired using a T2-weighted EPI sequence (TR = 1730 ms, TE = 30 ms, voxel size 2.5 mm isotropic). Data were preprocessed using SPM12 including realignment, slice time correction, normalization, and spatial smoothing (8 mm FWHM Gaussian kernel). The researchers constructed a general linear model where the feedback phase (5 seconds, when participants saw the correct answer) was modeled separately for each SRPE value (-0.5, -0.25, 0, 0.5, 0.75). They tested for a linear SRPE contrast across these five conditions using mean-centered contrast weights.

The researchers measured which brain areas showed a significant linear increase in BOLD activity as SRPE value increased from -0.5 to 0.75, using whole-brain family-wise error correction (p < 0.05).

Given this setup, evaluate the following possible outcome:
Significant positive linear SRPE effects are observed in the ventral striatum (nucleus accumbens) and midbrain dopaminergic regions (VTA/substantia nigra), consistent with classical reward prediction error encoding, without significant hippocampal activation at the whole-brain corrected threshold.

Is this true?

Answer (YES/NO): NO